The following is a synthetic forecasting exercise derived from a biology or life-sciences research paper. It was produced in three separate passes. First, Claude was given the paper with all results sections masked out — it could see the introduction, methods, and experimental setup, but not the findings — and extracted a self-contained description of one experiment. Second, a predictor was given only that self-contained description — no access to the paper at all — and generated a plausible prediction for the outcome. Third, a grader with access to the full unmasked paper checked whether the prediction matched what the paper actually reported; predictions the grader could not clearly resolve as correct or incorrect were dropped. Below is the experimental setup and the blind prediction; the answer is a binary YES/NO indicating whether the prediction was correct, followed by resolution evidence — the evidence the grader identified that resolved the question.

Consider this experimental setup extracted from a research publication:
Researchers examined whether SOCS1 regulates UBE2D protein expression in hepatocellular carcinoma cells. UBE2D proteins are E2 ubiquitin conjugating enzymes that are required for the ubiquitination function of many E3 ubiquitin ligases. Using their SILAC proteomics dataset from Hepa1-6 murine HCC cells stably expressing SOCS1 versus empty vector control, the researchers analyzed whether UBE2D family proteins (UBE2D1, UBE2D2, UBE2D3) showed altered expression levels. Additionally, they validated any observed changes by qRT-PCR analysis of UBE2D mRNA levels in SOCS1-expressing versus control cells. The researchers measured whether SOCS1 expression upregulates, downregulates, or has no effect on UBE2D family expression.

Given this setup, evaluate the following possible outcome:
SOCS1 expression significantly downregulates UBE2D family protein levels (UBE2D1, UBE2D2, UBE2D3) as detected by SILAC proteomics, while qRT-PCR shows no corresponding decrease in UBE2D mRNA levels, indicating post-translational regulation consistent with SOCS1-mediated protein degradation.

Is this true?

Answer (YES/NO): NO